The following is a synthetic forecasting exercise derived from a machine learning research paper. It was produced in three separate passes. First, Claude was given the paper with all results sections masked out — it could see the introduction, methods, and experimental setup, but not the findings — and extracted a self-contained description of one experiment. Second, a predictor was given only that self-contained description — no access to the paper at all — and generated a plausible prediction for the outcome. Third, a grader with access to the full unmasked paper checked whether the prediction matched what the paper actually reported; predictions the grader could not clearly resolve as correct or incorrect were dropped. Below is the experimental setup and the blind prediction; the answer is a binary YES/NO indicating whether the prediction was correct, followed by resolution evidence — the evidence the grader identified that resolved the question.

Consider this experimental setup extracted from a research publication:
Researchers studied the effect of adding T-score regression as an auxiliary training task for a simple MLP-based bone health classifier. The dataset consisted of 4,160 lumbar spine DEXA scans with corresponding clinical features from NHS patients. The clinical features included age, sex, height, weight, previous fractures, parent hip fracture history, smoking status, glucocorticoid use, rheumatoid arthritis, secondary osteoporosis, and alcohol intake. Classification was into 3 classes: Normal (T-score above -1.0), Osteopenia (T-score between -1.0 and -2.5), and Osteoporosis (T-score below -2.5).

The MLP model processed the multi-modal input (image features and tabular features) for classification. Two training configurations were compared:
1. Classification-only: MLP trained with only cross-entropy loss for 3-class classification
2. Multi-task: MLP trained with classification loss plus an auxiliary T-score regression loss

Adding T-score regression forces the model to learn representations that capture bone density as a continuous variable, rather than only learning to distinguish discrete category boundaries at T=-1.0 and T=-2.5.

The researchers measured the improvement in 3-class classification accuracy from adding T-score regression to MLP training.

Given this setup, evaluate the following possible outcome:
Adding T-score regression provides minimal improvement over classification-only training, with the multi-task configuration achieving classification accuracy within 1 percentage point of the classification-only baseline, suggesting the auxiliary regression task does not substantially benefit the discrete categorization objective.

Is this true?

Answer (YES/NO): NO